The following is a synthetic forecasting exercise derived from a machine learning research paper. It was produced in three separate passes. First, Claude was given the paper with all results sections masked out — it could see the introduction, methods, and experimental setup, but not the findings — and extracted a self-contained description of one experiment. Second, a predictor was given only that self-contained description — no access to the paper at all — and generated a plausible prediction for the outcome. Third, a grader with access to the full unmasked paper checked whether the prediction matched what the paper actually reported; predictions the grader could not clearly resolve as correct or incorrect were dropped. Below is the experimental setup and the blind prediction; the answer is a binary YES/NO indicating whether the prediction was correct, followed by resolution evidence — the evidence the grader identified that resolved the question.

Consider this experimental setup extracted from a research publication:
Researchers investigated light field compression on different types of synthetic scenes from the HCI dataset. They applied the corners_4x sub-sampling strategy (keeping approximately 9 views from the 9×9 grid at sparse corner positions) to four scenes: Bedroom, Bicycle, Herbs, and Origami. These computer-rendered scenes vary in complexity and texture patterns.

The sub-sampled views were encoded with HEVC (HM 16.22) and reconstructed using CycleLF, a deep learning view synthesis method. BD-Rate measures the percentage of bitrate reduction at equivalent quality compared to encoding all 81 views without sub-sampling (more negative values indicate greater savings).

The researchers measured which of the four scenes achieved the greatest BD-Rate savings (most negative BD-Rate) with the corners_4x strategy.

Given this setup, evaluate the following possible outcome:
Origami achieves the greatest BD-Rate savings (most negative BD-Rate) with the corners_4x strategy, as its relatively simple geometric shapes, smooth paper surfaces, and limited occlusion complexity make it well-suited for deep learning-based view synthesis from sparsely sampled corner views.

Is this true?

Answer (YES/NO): YES